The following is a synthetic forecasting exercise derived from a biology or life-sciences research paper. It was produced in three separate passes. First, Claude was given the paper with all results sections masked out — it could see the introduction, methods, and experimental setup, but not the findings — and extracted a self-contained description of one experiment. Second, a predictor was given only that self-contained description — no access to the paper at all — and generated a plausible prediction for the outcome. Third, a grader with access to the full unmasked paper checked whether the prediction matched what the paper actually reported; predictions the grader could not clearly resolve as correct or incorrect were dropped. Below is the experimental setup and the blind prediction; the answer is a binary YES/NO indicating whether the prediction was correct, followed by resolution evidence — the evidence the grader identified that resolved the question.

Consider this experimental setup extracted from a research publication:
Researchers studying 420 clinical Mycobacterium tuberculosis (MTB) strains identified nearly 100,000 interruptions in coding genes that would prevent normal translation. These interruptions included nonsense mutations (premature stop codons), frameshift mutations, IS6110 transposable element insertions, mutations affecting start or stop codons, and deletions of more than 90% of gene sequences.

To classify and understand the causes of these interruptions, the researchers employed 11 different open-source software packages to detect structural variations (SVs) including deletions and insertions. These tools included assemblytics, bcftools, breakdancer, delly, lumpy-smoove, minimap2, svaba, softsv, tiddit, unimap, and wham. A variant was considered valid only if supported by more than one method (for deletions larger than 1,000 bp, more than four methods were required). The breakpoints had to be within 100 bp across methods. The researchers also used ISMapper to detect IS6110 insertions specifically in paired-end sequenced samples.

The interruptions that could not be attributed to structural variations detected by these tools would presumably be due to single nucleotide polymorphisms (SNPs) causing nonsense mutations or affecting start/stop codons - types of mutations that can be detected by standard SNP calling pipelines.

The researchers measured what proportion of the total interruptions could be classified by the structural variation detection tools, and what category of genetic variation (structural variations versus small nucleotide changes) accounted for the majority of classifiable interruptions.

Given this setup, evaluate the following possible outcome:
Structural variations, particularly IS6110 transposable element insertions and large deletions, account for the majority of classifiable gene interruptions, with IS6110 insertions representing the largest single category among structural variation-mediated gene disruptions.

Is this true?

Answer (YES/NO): NO